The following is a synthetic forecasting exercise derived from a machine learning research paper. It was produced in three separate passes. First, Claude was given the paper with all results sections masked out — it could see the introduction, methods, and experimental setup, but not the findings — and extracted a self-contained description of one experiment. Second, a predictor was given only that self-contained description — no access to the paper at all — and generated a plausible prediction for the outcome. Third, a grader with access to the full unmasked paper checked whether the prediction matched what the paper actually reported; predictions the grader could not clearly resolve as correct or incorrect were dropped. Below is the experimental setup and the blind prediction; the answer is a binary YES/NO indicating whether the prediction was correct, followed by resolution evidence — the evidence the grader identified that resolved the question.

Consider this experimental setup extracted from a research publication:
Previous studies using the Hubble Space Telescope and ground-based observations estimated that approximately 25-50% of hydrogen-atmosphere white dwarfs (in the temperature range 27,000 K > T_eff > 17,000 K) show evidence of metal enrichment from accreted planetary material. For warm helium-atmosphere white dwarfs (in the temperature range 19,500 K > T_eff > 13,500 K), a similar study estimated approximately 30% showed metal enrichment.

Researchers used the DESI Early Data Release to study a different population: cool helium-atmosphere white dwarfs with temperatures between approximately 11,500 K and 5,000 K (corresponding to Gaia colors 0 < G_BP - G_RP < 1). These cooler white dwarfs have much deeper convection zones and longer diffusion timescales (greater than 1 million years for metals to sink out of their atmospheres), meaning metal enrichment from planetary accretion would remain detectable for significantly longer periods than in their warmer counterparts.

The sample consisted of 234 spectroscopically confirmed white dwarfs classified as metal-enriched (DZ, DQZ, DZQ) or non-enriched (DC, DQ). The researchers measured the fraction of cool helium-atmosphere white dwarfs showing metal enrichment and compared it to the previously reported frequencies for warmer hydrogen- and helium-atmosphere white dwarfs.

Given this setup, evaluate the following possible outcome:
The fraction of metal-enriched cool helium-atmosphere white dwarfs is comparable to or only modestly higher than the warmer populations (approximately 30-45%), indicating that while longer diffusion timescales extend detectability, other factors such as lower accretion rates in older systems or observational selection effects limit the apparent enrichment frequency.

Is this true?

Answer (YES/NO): NO